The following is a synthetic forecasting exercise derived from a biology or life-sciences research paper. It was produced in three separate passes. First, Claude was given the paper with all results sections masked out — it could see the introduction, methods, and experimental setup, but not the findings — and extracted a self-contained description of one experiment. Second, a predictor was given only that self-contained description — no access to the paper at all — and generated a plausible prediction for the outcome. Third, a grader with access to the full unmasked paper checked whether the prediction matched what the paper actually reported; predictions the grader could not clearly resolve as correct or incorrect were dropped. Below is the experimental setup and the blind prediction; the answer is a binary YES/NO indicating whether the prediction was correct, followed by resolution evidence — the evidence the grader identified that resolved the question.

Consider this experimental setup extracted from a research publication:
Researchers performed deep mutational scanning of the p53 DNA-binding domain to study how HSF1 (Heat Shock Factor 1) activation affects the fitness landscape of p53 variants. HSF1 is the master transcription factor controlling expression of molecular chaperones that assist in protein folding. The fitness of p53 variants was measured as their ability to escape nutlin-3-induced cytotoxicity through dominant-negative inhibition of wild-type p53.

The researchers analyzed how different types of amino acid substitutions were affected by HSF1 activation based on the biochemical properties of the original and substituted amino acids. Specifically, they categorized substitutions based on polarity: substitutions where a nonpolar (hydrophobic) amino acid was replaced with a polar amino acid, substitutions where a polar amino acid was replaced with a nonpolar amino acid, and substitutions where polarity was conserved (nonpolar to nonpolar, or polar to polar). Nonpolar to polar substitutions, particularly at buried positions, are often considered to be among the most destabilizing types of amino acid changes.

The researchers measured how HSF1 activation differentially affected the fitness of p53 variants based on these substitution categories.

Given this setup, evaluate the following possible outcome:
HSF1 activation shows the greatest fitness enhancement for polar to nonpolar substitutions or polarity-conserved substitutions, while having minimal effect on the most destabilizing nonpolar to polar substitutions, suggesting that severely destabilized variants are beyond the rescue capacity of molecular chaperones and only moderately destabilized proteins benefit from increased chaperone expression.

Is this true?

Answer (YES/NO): NO